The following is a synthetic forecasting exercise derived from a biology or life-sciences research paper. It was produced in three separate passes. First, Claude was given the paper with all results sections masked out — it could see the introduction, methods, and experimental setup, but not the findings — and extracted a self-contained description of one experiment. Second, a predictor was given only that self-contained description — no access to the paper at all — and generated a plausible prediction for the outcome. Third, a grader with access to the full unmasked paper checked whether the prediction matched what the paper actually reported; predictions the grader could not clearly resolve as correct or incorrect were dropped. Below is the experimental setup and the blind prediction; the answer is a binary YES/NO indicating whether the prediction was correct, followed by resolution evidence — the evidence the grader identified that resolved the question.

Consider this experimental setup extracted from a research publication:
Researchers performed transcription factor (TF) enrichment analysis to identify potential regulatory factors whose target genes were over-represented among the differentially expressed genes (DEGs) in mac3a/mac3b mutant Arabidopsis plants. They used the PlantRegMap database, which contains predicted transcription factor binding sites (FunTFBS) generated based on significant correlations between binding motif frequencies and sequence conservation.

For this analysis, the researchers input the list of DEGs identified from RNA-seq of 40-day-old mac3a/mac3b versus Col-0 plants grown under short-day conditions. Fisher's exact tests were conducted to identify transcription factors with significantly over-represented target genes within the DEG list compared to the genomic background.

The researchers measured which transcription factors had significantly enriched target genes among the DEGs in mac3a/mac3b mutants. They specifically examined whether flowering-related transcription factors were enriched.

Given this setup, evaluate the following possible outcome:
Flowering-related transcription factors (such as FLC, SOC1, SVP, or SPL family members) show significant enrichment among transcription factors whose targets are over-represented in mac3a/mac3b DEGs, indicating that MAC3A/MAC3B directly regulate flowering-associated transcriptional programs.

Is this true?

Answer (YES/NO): NO